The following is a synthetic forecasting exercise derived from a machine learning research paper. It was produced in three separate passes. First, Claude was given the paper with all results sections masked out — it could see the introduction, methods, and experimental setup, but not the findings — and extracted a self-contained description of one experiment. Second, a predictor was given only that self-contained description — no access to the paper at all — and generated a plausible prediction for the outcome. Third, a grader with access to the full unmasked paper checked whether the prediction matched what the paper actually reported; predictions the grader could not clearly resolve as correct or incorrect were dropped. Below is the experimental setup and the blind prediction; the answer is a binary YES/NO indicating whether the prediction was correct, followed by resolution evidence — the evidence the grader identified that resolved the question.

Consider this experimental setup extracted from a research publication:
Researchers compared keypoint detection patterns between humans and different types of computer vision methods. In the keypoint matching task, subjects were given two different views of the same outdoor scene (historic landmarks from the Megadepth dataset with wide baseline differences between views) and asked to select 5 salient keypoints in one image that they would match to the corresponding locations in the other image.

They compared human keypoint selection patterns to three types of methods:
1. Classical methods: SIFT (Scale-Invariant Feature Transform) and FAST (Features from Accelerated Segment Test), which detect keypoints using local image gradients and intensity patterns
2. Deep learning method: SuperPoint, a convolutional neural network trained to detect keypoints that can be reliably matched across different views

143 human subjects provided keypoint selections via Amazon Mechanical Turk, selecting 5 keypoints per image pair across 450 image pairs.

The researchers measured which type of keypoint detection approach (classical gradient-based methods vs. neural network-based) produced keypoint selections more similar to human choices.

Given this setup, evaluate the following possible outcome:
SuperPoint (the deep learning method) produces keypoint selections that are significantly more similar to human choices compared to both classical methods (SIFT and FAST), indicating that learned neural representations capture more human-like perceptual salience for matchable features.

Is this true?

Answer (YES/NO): YES